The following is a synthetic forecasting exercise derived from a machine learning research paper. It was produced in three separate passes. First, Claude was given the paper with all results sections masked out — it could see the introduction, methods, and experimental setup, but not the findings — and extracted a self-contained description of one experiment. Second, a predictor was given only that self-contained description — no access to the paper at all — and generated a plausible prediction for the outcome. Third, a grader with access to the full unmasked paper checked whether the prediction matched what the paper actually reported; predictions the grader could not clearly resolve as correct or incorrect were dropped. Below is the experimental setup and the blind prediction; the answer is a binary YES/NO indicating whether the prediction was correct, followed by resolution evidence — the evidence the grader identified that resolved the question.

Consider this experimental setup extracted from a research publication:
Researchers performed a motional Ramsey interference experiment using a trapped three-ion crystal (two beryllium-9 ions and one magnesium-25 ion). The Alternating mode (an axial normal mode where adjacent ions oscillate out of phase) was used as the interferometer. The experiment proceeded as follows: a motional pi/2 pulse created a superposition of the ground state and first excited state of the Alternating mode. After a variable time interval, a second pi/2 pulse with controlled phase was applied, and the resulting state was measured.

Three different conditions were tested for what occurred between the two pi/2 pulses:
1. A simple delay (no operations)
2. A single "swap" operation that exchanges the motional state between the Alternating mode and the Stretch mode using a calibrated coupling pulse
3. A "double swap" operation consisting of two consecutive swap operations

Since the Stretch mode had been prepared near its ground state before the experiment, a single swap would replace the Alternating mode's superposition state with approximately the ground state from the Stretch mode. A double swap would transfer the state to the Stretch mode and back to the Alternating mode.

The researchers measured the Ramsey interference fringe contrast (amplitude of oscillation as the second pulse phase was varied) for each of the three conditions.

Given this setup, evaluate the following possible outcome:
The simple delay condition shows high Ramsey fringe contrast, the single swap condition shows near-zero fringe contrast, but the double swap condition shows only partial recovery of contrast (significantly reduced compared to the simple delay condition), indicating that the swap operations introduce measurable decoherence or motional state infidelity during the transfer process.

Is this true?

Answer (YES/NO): NO